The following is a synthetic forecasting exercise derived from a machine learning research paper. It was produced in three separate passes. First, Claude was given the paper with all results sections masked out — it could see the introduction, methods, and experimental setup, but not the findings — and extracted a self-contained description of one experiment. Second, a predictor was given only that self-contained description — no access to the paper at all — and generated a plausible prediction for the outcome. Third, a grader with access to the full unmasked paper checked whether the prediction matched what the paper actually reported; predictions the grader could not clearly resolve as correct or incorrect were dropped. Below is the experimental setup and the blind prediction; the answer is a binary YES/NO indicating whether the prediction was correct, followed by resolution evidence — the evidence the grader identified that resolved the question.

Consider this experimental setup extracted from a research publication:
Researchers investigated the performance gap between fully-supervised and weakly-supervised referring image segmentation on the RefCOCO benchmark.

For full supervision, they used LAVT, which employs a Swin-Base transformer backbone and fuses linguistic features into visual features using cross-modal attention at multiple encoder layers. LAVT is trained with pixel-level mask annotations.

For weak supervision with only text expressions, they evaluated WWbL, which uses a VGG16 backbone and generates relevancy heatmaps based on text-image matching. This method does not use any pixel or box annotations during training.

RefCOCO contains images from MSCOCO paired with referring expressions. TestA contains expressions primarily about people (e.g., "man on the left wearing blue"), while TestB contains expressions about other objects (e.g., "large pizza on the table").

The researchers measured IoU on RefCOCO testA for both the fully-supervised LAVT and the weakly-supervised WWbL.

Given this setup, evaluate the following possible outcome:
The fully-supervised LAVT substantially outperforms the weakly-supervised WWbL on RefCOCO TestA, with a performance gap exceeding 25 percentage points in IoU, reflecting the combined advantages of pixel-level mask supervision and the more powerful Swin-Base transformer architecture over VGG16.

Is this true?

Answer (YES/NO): YES